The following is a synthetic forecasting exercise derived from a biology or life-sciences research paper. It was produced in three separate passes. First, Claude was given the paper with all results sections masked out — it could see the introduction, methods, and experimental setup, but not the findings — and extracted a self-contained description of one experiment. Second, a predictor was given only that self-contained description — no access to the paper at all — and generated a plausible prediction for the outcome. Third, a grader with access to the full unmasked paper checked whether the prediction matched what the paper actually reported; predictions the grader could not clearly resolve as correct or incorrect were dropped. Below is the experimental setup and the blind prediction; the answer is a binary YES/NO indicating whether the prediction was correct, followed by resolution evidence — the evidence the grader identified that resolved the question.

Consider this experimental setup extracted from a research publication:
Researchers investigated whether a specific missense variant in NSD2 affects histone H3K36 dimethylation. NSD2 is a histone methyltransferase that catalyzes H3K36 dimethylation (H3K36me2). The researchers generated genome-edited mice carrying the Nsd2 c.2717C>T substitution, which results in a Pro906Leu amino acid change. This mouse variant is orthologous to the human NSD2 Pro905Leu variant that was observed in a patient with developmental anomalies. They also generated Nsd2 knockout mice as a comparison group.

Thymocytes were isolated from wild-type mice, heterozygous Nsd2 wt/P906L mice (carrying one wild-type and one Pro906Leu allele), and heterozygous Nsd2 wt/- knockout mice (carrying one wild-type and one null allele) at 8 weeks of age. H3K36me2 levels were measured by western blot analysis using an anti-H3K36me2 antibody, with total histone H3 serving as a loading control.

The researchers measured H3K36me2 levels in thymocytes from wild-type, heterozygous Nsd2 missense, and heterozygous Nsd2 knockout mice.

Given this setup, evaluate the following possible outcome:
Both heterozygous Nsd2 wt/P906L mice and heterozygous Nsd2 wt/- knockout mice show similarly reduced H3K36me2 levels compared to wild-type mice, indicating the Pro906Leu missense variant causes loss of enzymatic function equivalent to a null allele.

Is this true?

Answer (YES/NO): YES